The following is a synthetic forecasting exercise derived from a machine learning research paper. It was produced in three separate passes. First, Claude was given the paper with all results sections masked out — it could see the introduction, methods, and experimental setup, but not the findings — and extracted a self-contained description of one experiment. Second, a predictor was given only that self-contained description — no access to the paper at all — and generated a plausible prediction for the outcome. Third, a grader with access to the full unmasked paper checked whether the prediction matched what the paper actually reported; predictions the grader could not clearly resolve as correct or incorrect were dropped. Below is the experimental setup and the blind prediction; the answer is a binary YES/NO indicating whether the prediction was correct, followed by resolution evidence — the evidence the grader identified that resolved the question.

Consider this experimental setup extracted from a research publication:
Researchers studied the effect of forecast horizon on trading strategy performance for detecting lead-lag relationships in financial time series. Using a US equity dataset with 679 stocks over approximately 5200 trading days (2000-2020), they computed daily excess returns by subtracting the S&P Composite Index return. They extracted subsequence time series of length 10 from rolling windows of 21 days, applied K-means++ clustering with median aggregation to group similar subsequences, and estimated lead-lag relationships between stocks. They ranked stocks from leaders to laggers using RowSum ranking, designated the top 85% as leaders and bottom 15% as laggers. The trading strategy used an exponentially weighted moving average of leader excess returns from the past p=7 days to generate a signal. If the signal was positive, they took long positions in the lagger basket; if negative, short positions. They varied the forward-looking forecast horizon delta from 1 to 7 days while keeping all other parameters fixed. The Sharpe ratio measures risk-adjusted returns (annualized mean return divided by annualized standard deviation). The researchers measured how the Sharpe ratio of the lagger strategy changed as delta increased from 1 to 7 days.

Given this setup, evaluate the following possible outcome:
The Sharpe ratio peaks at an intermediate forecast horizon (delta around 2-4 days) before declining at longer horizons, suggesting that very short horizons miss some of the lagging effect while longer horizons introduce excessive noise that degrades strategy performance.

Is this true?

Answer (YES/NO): NO